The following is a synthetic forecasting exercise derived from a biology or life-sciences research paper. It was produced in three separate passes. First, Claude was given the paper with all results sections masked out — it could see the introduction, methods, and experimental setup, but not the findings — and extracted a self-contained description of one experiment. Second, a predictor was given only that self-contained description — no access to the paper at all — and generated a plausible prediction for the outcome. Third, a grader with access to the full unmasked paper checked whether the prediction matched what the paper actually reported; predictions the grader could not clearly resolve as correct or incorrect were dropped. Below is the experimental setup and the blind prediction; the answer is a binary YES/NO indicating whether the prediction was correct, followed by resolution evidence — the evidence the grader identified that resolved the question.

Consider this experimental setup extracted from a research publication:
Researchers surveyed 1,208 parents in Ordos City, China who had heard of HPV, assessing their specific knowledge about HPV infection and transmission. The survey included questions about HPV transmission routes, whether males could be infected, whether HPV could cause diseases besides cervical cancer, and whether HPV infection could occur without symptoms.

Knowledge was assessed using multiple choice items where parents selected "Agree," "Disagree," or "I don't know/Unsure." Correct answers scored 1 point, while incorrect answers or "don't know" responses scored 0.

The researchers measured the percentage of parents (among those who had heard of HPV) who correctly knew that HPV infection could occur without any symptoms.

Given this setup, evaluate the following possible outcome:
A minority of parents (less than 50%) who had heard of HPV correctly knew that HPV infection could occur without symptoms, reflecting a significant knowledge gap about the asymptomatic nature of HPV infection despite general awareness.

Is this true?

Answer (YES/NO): YES